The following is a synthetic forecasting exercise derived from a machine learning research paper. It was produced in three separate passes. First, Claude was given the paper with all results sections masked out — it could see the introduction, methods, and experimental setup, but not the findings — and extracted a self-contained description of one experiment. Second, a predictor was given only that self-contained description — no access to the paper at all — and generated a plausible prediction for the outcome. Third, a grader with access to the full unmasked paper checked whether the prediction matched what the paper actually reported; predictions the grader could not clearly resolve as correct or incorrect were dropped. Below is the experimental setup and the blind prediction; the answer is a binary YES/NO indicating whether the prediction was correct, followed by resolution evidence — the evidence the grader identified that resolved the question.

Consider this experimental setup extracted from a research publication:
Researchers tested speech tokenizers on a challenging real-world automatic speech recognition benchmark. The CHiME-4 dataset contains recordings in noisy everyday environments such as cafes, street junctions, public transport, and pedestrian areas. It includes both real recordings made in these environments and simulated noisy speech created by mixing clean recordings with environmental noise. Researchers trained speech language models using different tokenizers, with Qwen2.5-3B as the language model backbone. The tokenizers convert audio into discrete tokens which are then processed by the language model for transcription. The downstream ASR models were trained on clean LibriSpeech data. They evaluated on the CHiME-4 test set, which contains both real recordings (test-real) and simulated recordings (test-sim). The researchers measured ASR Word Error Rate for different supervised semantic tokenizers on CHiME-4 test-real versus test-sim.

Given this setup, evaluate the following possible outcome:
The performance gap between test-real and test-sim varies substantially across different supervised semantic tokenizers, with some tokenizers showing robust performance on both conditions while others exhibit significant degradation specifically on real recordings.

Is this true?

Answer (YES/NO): NO